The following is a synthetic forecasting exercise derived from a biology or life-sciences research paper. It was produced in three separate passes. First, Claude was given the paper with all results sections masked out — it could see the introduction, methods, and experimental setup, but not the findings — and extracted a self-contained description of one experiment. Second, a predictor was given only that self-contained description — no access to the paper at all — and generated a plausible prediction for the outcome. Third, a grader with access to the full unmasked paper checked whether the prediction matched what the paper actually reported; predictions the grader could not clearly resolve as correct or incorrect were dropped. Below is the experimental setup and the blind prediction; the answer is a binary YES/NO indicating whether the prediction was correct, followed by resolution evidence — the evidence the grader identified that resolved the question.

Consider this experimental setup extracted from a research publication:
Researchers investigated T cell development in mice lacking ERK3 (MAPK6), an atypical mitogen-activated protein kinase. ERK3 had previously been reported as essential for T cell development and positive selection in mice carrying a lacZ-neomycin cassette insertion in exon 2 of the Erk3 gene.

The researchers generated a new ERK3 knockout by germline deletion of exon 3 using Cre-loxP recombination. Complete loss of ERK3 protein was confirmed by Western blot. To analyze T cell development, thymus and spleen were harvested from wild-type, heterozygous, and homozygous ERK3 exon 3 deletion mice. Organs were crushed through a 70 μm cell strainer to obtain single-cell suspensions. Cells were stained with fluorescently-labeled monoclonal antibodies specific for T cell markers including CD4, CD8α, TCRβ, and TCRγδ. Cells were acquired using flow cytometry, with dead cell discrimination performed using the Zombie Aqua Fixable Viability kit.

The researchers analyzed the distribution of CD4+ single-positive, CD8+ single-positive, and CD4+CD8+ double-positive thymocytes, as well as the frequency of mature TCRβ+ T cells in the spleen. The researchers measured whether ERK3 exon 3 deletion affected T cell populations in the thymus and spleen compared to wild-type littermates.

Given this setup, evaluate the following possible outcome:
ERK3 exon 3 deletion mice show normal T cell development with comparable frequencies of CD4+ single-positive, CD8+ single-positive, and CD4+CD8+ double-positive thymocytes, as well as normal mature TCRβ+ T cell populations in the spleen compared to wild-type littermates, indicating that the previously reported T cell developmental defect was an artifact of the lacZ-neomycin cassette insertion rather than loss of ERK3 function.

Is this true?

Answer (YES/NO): YES